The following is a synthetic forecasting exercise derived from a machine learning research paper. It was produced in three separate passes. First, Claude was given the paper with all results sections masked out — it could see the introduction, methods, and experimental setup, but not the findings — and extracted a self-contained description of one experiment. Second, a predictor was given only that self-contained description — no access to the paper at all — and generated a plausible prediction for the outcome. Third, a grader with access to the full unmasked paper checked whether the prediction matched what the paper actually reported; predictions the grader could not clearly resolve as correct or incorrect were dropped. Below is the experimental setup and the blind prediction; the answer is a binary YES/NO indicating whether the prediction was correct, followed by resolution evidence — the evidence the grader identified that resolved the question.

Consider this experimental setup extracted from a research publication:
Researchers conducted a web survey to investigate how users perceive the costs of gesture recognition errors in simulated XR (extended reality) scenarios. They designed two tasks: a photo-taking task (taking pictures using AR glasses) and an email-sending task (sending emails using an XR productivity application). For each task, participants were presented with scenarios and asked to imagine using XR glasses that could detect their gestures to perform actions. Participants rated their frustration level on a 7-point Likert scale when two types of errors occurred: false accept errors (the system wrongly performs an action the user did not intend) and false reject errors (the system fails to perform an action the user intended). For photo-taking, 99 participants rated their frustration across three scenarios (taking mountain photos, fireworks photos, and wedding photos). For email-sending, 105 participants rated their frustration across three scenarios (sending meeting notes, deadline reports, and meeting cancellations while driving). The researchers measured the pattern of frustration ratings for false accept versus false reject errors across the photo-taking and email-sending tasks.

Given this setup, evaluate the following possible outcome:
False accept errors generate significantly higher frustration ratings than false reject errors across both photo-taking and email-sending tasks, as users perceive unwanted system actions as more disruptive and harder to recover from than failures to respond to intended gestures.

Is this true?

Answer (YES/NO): NO